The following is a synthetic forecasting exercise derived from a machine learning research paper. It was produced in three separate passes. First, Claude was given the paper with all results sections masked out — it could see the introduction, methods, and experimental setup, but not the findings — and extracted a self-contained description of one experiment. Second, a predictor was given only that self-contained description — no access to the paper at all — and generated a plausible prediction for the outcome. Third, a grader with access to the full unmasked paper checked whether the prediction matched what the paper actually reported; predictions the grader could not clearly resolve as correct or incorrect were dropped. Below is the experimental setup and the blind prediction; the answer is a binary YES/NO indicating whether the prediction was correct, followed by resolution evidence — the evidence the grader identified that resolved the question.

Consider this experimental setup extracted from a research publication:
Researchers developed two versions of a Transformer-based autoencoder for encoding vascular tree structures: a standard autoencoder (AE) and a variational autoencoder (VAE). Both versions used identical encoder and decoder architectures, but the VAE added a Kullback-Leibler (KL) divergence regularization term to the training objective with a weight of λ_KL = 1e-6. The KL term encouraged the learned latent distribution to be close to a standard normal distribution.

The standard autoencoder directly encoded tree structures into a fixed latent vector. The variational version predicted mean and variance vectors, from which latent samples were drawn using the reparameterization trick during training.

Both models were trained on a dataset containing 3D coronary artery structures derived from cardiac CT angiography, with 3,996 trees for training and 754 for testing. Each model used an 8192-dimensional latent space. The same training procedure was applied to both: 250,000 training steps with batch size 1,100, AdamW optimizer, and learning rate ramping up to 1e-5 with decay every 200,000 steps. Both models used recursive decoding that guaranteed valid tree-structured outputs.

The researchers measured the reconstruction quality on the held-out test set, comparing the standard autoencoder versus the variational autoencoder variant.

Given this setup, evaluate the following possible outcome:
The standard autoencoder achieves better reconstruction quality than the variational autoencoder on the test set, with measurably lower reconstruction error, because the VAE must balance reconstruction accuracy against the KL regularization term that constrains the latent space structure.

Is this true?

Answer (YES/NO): YES